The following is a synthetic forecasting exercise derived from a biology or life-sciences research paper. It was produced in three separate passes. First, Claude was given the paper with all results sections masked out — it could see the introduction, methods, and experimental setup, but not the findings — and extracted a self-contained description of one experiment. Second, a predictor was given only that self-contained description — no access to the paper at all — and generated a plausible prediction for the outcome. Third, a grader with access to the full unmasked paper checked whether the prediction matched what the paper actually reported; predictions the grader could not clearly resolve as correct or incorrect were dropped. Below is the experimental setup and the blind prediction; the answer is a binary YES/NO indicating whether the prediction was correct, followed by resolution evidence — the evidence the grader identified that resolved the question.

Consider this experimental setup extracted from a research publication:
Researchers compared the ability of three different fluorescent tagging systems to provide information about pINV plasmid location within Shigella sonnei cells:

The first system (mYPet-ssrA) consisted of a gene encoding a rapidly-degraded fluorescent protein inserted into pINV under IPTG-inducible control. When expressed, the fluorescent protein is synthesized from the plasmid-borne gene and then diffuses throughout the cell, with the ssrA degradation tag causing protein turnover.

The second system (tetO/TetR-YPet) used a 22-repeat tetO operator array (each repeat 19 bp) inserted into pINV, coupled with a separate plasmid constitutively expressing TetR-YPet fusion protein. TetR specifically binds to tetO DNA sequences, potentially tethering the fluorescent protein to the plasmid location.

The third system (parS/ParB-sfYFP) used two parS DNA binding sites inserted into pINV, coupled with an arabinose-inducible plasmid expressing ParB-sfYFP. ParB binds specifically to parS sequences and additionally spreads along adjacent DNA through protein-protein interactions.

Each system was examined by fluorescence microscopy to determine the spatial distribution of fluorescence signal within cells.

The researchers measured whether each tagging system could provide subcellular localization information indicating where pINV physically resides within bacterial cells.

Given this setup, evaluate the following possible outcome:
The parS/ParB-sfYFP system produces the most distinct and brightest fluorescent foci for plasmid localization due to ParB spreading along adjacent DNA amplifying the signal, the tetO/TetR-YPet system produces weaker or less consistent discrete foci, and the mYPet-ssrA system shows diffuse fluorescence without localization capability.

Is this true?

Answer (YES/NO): NO